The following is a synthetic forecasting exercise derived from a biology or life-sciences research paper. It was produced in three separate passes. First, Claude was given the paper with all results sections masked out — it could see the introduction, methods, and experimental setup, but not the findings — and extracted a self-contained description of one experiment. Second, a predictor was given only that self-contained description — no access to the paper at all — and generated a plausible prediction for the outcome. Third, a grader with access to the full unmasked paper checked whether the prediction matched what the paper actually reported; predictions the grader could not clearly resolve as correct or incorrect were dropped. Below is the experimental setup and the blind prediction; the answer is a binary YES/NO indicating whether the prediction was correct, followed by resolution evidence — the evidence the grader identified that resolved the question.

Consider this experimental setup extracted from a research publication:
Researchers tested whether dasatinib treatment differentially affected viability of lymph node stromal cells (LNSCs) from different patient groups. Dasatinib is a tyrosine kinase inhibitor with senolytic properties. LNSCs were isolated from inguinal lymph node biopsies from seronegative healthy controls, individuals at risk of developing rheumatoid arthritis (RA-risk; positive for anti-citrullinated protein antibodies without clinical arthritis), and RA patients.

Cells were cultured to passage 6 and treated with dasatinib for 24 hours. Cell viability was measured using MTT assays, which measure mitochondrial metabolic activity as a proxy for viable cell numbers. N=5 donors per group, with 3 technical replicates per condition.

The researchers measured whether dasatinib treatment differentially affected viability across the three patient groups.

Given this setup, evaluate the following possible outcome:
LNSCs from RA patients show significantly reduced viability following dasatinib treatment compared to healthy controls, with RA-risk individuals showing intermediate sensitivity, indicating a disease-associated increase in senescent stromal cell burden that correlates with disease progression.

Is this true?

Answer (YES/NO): NO